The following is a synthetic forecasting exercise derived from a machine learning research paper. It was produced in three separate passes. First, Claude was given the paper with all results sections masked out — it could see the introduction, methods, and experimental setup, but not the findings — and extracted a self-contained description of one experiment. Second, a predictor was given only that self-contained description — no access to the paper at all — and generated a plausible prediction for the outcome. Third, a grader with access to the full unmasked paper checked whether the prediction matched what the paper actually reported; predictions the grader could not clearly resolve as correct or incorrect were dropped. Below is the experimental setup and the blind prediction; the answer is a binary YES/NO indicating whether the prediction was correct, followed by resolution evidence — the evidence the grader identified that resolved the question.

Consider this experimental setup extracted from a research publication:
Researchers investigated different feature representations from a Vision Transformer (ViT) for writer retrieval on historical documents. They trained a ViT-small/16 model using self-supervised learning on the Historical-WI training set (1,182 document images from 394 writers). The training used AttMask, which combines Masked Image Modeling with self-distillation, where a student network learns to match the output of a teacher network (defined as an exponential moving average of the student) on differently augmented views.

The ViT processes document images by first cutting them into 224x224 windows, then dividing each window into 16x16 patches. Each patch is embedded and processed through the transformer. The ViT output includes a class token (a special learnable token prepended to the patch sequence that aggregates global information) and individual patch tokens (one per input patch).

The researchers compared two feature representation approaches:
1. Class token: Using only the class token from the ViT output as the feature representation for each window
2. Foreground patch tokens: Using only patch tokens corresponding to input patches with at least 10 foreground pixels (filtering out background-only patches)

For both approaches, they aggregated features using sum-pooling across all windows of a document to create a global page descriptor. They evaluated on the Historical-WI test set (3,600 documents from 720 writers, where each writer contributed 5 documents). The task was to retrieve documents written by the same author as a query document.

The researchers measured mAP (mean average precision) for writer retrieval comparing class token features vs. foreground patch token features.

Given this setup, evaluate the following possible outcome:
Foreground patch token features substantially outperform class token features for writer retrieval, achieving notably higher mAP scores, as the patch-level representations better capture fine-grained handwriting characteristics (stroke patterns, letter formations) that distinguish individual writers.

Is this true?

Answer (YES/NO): NO